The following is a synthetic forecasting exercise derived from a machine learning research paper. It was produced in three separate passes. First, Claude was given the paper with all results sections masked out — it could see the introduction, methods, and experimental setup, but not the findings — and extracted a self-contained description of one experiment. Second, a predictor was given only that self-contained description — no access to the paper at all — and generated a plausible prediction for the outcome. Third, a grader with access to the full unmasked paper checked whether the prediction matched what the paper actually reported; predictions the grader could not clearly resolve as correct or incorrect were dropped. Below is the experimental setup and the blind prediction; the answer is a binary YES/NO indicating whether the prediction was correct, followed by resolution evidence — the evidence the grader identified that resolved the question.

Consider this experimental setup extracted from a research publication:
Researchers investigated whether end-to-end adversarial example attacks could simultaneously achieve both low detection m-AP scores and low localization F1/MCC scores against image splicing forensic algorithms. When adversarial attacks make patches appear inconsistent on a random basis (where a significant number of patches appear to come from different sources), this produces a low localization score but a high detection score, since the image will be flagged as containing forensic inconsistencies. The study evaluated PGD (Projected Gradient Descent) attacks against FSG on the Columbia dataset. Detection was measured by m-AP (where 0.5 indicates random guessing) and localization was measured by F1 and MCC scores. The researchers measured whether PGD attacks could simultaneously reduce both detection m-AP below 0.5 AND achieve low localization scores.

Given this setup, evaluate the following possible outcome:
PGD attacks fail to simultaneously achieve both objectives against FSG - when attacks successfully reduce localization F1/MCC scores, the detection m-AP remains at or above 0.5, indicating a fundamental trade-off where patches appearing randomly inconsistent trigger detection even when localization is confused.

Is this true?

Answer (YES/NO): YES